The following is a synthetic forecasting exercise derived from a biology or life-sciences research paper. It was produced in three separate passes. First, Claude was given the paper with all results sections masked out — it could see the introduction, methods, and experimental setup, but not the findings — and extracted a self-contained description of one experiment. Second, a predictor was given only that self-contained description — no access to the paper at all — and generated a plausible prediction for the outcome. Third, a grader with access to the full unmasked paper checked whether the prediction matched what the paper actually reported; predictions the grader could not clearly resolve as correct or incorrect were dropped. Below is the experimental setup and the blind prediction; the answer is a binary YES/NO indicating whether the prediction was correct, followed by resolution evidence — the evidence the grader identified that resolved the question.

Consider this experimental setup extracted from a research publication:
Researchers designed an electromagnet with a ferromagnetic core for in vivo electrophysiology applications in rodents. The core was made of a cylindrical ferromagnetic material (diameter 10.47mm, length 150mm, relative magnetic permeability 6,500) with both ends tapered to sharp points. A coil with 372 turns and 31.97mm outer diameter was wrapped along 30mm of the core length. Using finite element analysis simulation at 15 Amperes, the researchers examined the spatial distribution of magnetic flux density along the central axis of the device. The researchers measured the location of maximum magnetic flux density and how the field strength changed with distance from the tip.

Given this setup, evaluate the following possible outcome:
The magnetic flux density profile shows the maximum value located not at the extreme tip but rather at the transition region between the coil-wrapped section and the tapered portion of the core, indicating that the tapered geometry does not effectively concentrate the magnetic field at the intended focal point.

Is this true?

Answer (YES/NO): NO